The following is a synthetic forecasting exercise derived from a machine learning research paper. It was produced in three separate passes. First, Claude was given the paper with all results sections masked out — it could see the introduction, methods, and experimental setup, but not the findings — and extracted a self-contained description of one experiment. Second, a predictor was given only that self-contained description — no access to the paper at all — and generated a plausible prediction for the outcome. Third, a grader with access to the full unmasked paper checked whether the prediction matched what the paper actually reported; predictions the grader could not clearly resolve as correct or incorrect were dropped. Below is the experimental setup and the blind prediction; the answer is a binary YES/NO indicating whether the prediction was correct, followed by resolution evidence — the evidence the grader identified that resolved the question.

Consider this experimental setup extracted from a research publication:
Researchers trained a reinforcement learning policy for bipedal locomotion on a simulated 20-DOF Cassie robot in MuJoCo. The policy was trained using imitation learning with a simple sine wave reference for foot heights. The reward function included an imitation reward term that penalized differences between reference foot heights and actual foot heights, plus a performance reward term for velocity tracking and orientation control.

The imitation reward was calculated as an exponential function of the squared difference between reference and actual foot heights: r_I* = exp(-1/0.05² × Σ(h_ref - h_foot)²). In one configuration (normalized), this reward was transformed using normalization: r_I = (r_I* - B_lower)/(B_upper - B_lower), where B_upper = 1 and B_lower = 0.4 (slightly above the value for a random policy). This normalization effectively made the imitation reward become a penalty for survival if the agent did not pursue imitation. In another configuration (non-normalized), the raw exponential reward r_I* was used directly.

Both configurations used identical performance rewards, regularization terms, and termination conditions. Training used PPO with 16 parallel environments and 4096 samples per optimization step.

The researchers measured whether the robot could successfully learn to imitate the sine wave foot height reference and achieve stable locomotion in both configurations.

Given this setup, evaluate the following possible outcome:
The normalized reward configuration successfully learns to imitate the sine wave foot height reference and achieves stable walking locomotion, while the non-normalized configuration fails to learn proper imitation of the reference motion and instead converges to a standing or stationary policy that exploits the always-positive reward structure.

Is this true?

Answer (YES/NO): NO